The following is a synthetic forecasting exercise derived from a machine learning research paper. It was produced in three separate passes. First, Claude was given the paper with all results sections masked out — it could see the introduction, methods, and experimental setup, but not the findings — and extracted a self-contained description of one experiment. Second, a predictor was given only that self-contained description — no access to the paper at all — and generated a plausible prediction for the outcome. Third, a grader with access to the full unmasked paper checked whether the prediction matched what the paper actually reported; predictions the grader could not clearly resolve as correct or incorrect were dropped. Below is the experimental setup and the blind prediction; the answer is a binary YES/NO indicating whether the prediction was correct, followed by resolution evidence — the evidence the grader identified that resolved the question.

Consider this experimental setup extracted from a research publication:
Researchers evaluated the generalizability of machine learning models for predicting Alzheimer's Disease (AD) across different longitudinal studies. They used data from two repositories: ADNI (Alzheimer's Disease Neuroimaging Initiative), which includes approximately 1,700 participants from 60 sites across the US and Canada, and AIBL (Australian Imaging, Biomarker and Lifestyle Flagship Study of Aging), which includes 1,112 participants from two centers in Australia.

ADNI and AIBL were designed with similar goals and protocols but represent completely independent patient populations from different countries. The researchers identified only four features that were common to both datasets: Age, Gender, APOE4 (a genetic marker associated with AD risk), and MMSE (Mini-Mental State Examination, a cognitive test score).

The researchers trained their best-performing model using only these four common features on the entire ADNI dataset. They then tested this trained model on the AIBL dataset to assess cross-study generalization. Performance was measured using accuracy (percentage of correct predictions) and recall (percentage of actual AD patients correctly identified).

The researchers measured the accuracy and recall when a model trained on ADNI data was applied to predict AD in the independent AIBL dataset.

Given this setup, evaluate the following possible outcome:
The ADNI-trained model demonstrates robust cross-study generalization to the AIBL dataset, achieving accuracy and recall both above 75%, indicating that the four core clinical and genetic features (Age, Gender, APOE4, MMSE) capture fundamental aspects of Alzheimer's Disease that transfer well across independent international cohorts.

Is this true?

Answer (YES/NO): YES